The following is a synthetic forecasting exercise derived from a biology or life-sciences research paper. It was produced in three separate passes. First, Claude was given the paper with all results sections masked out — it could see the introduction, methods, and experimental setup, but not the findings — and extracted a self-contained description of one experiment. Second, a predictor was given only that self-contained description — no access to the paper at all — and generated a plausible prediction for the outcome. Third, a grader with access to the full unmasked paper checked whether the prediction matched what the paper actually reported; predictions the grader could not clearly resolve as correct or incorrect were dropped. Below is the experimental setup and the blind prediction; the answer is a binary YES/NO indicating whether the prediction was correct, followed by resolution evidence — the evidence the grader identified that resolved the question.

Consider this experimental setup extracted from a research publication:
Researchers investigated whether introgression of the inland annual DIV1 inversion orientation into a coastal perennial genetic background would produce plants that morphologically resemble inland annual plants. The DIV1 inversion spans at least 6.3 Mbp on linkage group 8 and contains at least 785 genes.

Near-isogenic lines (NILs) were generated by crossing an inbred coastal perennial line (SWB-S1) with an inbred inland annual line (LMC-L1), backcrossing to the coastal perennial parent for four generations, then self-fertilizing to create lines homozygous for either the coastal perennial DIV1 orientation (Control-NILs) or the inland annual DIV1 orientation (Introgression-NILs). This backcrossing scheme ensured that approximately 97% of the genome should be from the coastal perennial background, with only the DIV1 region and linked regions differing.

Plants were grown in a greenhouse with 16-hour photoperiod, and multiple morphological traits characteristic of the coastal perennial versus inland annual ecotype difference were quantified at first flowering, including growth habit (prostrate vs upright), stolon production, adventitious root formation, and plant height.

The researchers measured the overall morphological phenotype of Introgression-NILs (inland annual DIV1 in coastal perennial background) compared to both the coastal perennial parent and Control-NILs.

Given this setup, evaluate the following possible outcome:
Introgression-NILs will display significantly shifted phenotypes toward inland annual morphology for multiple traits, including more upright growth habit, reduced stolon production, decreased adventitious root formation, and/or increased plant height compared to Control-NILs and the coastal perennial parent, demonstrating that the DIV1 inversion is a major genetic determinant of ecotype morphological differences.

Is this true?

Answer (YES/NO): YES